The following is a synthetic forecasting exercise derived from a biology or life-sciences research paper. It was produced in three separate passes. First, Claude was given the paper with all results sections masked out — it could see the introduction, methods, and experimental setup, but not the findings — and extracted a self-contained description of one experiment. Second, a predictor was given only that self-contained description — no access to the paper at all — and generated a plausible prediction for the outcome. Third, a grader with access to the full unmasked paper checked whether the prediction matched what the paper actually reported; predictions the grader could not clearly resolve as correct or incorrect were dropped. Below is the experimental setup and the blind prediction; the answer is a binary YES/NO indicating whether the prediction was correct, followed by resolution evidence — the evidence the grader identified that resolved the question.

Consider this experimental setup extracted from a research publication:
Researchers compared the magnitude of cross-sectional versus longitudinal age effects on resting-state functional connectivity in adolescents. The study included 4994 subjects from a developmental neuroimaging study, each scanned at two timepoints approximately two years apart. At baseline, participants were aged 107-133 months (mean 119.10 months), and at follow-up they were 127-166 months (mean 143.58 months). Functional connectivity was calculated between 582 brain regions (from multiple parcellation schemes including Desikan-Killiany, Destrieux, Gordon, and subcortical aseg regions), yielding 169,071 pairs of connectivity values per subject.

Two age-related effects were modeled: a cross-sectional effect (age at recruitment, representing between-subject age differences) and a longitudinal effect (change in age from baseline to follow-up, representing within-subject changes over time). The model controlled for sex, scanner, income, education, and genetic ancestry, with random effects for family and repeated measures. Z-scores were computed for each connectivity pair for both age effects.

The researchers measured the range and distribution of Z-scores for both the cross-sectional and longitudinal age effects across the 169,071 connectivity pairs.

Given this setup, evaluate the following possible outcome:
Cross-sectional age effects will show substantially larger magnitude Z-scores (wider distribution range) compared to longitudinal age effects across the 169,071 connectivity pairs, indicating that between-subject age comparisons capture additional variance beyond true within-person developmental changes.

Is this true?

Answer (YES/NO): NO